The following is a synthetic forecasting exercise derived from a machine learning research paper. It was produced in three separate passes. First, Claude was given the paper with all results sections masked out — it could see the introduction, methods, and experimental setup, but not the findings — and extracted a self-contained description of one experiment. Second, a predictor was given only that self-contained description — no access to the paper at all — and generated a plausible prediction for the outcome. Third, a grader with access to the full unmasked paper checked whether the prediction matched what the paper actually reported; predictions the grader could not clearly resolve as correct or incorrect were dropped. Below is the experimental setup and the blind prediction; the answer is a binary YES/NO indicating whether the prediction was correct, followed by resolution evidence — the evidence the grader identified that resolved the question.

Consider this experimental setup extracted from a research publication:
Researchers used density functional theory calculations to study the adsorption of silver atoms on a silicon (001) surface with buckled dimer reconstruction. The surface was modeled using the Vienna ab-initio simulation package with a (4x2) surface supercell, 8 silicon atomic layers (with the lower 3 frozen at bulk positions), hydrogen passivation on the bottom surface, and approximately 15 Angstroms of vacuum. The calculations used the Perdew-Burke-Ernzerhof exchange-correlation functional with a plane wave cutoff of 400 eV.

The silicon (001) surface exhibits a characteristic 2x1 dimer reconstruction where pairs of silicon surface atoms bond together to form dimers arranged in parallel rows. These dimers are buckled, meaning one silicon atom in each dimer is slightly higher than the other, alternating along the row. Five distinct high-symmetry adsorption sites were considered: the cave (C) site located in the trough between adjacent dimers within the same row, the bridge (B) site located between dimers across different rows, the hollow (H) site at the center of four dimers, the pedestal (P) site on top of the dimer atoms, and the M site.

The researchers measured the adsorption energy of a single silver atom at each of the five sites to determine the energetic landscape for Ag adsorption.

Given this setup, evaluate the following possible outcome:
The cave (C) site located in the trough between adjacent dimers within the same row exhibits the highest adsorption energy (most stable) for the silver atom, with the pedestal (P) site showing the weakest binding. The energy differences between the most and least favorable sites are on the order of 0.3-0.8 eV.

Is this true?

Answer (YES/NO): NO